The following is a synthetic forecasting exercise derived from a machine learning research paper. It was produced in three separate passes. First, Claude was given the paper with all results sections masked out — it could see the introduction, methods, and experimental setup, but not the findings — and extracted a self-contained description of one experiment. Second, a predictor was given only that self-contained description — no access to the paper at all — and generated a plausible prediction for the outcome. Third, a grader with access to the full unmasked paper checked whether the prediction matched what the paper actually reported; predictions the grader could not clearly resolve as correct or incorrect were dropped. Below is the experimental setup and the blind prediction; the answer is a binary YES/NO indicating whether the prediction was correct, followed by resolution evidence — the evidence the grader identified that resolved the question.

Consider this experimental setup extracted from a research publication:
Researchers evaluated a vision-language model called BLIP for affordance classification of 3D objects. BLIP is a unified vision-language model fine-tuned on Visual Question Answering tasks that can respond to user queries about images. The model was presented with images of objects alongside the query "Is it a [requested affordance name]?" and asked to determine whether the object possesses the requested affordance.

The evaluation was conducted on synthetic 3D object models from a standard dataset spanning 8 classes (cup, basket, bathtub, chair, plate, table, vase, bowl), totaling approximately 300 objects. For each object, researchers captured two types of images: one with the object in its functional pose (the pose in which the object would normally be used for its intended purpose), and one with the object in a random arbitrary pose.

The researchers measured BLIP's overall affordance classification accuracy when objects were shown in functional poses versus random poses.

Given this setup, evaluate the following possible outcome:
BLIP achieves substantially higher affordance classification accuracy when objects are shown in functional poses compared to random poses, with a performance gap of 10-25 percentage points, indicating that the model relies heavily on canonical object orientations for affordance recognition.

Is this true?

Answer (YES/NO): NO